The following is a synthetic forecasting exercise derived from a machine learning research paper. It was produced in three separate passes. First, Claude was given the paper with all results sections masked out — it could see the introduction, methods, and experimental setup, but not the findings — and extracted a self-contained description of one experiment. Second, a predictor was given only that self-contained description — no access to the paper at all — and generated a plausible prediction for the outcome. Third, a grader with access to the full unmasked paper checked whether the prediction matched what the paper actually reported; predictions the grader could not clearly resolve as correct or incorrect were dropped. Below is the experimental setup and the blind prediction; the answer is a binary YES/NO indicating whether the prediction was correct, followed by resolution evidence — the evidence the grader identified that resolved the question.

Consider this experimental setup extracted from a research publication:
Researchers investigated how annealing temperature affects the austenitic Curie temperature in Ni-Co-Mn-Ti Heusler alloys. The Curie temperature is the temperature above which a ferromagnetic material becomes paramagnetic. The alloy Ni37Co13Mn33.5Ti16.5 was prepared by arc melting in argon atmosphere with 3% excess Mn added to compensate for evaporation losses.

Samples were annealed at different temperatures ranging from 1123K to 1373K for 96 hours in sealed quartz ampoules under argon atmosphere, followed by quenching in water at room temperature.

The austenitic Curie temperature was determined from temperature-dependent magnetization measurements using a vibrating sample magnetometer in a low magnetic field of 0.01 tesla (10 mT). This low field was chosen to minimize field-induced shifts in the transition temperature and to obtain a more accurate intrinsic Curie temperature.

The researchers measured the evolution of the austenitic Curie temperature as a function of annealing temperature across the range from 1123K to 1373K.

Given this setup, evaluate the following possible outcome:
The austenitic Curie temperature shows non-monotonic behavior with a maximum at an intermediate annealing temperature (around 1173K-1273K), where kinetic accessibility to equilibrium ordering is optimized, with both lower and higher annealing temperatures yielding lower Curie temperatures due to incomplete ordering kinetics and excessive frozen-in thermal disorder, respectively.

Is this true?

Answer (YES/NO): NO